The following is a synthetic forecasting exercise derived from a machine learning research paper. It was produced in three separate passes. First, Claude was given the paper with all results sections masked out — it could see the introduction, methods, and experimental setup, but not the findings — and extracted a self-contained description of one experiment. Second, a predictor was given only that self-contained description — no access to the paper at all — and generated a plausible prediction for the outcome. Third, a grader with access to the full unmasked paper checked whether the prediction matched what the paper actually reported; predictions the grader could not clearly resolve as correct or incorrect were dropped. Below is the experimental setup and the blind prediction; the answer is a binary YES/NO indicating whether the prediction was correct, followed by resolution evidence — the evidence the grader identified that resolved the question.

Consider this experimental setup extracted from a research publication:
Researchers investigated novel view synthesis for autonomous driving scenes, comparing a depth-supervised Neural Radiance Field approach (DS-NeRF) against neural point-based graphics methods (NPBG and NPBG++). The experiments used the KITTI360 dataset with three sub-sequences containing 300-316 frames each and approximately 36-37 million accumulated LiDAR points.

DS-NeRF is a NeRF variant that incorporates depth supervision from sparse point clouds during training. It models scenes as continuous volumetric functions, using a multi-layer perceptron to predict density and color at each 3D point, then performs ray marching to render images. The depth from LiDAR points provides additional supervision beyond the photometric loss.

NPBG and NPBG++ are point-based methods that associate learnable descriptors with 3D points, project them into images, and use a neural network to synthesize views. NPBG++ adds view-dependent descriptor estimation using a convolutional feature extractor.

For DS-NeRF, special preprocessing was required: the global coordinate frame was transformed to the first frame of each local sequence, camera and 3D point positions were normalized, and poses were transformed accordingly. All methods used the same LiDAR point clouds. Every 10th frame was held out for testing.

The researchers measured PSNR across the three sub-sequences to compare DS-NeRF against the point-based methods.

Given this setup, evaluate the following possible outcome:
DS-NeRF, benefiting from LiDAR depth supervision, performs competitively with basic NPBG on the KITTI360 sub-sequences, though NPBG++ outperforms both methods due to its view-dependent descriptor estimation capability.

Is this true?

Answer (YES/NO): NO